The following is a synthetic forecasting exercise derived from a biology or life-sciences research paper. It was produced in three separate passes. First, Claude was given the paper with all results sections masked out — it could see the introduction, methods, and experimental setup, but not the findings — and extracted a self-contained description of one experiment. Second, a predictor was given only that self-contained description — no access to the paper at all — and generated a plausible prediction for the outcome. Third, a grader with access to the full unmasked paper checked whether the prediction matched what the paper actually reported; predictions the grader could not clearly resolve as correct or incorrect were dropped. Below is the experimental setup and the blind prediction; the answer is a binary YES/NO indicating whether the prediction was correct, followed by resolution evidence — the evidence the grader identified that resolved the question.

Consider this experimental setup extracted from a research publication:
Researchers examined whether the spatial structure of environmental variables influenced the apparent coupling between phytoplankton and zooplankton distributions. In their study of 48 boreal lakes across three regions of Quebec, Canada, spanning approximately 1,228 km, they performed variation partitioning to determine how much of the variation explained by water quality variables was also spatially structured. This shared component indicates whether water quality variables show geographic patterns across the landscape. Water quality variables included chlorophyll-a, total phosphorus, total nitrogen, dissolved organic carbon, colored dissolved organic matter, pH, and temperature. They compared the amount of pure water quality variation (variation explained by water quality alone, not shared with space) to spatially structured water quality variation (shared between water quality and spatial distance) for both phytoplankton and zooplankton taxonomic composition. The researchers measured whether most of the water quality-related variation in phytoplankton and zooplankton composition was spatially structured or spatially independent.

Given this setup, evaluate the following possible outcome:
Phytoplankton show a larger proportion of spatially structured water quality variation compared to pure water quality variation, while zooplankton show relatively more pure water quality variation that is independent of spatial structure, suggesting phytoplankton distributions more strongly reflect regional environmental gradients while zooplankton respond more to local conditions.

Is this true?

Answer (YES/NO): NO